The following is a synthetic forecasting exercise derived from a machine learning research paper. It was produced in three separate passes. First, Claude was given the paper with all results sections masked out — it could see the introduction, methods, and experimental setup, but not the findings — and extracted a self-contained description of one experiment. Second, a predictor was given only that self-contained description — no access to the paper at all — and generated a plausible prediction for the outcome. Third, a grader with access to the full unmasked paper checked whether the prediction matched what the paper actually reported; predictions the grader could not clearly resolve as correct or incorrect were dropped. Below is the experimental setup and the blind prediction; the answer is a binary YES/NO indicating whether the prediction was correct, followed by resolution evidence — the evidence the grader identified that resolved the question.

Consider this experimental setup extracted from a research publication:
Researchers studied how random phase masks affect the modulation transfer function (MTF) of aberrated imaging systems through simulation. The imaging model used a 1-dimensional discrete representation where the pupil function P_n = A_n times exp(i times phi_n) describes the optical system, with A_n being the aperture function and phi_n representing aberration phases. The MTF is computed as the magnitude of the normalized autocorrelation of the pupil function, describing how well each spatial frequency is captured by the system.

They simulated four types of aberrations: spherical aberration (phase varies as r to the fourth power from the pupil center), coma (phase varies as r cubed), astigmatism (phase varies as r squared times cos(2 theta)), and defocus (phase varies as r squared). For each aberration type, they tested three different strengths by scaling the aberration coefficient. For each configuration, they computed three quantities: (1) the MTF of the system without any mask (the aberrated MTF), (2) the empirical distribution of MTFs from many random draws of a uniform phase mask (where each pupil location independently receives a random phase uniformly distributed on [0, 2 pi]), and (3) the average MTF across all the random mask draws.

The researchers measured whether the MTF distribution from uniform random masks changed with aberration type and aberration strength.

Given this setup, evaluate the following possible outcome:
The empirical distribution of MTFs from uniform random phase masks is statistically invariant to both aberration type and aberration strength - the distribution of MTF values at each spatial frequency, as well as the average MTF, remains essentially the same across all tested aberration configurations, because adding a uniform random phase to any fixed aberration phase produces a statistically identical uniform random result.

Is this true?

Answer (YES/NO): YES